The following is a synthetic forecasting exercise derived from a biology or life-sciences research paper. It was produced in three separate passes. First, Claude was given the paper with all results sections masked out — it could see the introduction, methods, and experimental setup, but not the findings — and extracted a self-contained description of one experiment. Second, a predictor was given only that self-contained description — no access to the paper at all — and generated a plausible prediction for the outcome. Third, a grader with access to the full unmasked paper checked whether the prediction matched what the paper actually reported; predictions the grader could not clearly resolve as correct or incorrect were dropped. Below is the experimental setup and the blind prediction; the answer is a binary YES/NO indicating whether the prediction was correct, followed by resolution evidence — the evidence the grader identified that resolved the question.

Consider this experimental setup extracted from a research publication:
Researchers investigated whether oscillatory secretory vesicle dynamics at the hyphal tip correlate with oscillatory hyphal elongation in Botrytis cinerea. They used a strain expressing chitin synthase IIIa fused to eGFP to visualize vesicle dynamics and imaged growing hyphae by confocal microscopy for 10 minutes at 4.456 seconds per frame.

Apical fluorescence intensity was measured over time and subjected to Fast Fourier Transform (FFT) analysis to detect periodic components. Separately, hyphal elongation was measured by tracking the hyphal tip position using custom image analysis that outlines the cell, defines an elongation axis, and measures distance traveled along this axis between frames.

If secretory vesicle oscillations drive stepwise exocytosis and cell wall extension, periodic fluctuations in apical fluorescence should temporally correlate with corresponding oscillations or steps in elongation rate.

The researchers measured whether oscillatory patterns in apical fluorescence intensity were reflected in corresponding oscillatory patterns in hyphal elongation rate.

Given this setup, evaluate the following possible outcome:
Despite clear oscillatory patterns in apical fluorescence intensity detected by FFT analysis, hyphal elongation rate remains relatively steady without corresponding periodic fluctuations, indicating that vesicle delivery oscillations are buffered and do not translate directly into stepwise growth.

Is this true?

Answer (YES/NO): NO